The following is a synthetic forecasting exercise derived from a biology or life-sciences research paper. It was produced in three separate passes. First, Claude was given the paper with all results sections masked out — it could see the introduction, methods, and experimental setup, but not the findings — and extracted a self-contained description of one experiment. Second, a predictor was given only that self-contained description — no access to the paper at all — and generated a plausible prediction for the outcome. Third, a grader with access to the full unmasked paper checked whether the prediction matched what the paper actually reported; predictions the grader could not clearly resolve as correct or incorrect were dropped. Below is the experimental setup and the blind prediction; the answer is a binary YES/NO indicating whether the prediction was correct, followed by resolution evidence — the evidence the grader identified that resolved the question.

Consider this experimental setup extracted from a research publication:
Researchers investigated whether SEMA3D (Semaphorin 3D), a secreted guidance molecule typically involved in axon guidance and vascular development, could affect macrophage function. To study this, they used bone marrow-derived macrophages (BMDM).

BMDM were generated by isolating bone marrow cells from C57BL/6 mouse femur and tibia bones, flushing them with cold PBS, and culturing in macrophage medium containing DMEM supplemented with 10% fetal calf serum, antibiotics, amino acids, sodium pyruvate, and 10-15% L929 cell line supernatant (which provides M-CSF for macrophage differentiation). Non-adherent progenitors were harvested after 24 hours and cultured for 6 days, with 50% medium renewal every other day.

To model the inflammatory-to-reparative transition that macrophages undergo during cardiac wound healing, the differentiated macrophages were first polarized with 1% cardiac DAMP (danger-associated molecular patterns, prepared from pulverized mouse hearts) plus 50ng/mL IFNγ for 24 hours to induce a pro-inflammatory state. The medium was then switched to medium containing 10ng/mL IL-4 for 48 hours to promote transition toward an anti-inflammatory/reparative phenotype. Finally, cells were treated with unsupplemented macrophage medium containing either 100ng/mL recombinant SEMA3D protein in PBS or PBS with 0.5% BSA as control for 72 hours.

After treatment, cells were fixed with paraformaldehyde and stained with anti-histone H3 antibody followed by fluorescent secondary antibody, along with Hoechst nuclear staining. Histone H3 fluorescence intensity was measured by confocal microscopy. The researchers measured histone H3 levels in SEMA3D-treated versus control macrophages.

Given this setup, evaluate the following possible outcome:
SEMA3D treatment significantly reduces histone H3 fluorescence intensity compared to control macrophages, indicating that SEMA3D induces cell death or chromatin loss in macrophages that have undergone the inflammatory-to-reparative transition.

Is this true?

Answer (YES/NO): NO